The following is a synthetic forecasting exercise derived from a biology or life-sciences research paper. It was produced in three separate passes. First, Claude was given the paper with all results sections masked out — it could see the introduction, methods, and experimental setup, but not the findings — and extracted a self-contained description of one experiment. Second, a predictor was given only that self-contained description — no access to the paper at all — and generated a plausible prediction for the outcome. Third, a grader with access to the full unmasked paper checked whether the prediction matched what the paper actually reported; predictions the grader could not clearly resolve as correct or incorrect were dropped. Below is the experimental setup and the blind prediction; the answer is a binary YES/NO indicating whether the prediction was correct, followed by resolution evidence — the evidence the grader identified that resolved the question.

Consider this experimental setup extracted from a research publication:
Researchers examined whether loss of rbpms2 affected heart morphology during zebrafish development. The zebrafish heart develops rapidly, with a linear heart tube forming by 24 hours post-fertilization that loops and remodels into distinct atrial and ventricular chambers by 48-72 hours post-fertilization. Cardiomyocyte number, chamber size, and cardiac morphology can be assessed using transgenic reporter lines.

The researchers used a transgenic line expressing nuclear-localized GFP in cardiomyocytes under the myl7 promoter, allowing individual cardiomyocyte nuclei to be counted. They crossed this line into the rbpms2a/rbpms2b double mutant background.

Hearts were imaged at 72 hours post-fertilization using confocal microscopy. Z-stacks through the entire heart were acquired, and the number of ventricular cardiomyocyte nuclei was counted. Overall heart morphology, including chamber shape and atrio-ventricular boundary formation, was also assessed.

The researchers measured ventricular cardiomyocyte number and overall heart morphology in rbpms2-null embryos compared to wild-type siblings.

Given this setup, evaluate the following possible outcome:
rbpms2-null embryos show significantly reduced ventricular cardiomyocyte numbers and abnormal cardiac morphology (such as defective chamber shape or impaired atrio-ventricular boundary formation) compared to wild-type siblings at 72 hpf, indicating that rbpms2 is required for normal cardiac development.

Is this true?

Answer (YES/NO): NO